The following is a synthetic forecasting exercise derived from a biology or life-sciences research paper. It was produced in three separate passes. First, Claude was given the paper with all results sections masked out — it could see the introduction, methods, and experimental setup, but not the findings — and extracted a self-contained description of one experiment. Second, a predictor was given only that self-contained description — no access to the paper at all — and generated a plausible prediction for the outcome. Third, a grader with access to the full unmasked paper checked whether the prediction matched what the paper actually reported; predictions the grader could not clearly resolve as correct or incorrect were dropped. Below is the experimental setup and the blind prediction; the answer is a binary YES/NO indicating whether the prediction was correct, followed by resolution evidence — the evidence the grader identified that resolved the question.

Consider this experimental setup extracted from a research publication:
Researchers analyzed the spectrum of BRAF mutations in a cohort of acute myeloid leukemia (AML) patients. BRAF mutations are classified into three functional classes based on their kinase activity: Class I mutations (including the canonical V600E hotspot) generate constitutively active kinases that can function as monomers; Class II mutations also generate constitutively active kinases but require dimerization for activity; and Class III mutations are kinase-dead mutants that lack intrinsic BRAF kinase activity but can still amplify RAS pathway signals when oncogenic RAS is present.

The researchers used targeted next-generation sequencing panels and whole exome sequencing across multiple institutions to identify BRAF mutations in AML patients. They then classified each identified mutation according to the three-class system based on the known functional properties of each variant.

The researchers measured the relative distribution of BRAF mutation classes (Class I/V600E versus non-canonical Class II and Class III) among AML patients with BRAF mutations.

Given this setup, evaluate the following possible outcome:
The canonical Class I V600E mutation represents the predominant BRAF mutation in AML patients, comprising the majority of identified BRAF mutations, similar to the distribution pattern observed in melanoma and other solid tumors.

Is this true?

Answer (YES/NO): NO